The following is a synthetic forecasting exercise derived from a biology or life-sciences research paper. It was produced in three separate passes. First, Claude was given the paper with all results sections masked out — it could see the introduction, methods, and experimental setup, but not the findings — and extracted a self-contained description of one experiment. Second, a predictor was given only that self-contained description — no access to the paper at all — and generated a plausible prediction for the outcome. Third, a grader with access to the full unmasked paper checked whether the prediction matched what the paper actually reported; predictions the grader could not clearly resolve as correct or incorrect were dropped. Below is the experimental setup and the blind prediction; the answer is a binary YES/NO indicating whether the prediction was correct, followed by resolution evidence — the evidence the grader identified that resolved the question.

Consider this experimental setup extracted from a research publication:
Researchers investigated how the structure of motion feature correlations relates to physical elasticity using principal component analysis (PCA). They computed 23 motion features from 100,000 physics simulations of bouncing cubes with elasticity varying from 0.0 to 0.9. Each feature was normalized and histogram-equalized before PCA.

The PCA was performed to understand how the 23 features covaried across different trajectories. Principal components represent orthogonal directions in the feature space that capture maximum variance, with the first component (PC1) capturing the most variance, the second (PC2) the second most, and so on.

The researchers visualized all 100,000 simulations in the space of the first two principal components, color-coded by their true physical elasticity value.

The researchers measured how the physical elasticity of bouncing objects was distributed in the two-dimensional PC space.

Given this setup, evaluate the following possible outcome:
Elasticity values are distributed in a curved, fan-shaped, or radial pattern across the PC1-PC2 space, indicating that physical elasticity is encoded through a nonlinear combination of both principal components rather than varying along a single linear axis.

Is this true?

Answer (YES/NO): NO